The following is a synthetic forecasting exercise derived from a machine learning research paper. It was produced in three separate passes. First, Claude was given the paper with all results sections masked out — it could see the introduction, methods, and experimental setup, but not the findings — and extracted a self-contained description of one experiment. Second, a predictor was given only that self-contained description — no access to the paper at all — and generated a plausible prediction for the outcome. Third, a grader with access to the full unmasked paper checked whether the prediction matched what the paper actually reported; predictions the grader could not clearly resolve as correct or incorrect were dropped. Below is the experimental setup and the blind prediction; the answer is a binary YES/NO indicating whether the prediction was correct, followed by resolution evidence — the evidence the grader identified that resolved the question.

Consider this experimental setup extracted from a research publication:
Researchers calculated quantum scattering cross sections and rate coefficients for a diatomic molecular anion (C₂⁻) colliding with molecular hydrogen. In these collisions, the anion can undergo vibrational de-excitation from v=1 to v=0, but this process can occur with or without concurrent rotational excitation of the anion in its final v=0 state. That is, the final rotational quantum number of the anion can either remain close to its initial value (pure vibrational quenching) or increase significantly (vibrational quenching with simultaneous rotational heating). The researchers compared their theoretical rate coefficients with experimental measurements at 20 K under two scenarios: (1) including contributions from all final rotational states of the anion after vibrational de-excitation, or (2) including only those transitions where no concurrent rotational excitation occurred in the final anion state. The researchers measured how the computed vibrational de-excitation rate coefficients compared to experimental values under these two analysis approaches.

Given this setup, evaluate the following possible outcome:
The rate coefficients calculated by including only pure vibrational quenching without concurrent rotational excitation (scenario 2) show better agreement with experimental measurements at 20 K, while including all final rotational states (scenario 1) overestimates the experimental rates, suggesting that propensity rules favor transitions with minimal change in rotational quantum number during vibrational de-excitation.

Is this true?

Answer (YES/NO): YES